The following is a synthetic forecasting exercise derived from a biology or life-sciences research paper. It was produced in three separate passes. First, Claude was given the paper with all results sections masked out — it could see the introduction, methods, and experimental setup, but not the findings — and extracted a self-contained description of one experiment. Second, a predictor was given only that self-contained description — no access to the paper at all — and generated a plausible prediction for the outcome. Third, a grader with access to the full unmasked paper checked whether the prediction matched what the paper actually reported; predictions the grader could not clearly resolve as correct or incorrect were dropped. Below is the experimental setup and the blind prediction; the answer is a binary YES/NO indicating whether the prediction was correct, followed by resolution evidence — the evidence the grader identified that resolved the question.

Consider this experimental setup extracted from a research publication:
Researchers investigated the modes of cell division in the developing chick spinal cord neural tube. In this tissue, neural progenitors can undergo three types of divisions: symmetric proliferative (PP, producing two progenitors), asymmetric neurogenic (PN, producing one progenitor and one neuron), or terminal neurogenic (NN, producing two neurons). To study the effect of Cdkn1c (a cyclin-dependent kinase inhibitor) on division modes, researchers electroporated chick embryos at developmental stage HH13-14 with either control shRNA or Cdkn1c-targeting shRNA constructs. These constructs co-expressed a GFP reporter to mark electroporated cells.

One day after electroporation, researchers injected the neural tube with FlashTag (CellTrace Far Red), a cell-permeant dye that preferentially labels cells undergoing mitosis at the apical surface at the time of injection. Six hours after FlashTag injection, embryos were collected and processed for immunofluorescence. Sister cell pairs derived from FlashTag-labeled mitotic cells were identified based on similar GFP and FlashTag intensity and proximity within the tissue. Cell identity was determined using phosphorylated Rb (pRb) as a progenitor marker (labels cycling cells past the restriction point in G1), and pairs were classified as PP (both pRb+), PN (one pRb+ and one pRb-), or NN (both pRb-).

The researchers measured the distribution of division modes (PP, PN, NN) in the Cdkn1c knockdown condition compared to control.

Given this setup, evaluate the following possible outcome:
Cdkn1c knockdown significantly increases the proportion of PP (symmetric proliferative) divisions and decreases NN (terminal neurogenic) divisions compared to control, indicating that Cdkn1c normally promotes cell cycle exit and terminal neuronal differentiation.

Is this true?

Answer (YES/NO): NO